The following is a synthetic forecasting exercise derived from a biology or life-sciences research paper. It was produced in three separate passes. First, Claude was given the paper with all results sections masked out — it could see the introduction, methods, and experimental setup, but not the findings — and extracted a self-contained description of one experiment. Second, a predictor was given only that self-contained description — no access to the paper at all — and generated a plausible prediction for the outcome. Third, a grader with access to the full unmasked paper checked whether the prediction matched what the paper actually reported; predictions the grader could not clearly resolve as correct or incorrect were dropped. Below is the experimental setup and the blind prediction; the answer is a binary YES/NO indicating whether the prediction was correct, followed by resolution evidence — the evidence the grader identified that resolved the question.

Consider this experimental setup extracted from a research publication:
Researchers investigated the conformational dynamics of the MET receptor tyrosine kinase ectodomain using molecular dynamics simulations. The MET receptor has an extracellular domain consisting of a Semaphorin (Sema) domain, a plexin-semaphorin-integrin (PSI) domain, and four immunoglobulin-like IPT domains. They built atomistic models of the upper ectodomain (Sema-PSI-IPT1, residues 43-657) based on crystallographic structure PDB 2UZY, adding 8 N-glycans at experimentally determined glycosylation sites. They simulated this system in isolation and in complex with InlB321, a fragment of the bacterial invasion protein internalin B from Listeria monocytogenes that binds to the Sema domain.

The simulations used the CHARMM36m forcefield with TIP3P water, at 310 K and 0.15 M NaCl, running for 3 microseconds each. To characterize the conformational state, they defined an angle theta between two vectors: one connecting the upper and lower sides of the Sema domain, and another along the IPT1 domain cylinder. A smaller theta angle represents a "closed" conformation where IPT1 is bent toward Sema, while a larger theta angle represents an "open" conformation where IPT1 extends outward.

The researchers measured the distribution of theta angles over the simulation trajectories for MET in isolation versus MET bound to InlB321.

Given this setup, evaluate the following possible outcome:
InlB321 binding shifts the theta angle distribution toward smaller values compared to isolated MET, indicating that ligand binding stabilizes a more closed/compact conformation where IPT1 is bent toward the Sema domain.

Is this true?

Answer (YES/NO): NO